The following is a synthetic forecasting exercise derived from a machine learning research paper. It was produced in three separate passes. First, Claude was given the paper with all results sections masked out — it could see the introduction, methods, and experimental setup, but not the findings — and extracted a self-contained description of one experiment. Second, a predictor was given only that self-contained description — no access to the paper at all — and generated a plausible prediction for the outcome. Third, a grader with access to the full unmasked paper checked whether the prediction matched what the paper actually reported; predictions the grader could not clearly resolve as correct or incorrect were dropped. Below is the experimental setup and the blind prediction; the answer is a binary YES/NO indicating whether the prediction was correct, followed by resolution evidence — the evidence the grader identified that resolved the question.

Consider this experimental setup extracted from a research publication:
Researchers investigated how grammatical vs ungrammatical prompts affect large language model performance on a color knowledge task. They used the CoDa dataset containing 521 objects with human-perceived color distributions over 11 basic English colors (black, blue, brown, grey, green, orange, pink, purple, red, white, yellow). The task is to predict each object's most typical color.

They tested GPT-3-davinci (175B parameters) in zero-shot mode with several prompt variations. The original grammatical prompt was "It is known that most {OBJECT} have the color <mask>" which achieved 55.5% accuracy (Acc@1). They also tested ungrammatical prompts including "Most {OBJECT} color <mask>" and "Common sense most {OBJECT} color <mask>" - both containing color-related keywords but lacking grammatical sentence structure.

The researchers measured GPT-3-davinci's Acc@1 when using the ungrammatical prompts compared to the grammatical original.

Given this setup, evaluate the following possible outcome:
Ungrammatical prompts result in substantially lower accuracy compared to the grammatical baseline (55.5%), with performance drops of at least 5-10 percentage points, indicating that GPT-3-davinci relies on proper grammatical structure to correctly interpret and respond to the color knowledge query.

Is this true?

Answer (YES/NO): YES